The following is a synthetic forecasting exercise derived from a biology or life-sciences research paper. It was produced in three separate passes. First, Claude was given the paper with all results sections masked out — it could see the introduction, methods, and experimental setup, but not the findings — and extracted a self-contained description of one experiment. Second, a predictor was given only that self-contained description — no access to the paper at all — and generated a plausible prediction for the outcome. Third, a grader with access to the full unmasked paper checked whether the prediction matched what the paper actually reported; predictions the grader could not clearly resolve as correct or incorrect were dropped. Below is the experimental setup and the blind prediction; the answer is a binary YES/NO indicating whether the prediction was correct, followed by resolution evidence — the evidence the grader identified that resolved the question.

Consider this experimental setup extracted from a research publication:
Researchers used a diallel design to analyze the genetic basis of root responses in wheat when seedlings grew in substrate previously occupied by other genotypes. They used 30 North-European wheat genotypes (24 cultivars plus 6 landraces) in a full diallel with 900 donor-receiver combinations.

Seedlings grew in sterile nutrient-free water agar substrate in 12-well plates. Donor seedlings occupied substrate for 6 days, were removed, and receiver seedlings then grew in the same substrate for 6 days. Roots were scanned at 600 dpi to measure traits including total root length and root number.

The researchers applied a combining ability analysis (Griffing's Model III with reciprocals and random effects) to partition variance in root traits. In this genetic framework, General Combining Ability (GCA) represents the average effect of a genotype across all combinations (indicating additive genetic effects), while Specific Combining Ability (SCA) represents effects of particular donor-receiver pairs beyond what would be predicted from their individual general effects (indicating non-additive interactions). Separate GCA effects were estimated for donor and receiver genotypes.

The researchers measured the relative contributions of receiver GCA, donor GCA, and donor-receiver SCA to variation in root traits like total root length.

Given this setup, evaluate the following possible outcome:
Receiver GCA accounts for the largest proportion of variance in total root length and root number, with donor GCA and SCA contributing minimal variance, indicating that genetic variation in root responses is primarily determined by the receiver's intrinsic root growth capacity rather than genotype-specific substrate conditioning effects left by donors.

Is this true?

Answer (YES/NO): NO